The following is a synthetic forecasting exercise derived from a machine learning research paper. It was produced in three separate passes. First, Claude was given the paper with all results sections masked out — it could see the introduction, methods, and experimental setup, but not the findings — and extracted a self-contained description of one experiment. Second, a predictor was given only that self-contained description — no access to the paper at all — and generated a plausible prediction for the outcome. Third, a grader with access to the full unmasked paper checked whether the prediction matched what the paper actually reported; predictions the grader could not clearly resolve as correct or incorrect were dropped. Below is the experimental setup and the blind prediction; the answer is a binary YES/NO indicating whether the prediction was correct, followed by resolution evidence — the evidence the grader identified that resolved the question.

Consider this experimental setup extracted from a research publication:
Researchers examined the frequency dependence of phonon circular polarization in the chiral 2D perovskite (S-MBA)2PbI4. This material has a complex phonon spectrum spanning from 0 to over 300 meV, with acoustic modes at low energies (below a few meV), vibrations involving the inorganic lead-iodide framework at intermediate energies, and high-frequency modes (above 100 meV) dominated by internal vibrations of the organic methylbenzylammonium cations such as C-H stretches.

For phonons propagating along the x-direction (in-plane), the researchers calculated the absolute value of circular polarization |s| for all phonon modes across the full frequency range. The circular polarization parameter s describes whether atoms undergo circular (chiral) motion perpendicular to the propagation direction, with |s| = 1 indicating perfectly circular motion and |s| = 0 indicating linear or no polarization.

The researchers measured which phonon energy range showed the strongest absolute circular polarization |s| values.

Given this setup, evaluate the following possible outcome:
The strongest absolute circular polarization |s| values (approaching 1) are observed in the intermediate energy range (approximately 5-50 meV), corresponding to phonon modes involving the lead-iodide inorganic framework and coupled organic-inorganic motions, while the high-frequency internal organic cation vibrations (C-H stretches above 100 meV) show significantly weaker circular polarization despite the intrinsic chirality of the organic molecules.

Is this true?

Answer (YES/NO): NO